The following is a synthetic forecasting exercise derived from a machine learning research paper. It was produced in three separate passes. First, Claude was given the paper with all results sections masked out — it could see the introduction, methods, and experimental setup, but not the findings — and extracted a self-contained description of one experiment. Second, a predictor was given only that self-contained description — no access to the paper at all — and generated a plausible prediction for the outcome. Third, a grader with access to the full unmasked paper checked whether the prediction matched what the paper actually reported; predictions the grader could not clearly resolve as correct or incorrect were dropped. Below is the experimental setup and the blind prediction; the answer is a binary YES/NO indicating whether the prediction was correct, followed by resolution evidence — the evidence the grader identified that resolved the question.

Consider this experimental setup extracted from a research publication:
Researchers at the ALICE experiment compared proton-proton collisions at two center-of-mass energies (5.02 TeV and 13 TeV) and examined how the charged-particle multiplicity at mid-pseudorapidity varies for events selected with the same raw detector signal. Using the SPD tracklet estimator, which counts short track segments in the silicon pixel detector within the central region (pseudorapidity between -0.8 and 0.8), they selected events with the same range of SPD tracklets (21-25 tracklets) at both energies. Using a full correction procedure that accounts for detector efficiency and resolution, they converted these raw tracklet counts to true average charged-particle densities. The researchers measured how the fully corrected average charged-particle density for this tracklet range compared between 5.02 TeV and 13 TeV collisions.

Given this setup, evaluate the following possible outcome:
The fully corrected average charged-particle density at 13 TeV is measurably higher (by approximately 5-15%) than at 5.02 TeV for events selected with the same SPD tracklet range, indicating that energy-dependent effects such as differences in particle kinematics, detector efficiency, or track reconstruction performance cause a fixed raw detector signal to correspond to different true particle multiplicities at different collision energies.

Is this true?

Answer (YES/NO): NO